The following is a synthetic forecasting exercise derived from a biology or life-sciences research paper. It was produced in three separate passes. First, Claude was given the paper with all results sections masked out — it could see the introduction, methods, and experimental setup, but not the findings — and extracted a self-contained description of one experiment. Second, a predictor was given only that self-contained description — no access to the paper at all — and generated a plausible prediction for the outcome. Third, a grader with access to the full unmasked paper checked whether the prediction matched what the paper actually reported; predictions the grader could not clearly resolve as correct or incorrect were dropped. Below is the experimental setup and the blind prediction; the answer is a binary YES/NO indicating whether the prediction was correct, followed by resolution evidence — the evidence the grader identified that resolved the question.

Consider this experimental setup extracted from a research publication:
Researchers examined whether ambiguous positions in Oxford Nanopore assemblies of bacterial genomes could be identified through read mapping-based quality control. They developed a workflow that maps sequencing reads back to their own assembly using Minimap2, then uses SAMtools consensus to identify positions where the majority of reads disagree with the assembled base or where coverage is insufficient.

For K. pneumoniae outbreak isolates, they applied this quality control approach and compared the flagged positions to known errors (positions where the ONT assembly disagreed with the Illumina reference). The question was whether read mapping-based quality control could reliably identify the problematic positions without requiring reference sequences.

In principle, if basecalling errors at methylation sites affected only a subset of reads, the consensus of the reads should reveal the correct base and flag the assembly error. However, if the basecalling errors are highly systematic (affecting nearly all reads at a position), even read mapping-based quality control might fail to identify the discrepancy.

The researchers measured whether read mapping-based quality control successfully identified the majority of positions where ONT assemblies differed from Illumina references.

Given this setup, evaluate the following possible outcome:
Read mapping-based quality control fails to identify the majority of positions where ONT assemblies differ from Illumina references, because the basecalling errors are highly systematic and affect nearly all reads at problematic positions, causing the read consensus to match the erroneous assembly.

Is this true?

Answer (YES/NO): NO